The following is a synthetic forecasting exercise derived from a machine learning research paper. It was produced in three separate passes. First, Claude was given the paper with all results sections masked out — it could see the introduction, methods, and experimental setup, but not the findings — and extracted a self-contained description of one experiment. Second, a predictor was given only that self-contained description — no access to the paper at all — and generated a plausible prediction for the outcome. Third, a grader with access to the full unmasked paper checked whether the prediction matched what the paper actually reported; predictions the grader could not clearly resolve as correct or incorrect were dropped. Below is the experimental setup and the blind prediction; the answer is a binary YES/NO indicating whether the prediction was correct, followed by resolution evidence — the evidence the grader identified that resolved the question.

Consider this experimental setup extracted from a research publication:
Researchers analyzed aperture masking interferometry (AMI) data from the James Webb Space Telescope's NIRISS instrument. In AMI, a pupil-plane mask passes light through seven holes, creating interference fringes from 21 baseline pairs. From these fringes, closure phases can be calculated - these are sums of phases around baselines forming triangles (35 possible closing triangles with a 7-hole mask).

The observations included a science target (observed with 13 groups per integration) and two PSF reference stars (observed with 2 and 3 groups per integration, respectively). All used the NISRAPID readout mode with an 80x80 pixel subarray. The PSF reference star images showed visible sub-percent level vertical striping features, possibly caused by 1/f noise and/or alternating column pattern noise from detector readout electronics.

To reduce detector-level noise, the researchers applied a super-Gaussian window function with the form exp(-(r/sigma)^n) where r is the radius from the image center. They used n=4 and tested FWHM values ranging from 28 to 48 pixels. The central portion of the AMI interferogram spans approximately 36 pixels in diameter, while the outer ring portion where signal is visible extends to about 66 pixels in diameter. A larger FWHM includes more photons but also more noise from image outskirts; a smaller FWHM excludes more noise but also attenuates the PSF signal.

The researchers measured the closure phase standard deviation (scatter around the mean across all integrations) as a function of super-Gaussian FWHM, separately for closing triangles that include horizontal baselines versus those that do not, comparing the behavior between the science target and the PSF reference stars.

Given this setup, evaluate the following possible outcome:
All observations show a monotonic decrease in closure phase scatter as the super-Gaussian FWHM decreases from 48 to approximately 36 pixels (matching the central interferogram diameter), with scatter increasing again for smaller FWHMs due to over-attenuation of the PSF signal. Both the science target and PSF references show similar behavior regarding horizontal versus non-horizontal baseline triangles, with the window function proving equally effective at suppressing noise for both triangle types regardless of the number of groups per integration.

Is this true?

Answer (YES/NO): NO